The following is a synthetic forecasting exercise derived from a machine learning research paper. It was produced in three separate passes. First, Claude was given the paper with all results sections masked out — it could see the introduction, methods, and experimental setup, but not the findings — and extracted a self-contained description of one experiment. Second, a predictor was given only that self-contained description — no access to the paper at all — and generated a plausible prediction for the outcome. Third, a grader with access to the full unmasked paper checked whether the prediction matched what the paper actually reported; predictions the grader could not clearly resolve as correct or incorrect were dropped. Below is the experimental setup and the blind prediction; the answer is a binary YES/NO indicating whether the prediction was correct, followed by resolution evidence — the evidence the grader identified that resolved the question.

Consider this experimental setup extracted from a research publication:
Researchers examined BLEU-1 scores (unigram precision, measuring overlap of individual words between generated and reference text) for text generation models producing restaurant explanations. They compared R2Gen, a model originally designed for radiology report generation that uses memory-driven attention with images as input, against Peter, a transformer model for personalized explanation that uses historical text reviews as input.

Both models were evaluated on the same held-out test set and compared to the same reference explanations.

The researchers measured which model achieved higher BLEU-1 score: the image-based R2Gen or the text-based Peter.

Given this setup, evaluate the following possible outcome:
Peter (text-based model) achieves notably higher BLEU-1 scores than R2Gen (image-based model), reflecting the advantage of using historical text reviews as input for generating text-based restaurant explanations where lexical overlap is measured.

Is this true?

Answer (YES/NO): YES